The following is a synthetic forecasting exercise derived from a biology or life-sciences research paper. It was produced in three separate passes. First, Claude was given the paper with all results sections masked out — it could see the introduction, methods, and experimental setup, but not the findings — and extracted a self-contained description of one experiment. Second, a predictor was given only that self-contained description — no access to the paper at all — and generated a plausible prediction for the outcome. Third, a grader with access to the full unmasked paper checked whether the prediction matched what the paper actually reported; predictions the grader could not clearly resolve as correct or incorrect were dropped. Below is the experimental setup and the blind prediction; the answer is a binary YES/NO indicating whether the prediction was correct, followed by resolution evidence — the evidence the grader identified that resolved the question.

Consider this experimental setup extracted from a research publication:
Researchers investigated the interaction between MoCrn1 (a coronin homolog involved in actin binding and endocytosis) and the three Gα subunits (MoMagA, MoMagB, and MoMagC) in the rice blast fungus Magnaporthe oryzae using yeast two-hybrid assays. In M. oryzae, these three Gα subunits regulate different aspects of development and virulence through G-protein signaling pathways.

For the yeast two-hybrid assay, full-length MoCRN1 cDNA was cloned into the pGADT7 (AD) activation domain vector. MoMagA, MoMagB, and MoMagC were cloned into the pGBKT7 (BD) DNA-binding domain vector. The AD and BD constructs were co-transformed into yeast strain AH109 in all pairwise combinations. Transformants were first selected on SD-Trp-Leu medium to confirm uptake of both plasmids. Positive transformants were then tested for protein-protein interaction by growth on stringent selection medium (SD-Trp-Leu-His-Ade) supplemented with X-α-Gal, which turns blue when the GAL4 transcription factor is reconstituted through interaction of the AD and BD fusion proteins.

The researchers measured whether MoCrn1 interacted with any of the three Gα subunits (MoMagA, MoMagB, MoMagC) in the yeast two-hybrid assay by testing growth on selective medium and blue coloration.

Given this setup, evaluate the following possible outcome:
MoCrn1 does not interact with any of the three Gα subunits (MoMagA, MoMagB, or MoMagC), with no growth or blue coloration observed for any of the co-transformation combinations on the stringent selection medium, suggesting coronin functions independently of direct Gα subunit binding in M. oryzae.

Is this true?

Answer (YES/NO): NO